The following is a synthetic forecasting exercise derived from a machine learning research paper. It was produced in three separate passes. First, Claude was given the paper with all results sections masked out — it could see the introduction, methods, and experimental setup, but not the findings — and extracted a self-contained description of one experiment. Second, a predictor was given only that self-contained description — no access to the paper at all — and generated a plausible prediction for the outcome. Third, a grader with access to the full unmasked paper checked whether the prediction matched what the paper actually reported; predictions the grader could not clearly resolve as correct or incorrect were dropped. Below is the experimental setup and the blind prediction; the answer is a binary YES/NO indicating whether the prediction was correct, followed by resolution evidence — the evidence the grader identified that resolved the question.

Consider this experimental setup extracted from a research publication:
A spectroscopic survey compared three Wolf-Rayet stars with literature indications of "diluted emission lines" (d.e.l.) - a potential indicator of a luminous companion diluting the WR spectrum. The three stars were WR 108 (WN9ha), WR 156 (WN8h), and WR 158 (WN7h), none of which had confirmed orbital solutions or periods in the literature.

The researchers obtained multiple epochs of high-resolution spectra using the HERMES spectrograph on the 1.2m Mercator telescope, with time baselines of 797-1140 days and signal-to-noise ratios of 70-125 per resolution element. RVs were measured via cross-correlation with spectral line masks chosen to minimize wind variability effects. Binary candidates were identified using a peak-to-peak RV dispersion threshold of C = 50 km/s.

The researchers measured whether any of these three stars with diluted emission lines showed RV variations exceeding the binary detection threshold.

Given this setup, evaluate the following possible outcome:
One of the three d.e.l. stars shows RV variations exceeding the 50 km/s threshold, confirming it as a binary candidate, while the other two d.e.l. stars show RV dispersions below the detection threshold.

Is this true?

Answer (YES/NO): NO